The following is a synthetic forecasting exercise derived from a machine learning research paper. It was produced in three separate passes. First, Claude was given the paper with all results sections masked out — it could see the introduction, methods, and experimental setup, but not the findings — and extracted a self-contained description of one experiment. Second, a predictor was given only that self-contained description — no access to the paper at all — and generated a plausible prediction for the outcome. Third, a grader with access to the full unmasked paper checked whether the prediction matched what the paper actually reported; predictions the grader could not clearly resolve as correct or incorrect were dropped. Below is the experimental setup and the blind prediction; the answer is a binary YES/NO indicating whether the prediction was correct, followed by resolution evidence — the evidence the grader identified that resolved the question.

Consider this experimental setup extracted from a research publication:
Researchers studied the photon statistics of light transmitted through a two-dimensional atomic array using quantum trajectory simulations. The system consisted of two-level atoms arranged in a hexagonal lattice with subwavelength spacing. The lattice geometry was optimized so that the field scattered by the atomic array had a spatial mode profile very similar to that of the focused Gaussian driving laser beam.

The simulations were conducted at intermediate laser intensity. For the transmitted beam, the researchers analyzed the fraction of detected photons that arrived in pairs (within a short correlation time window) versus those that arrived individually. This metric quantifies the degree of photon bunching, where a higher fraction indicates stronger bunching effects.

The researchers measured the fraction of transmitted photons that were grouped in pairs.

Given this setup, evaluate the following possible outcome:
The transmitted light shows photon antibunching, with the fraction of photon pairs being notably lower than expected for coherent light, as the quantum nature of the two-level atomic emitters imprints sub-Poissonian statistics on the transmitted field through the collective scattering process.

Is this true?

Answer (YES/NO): NO